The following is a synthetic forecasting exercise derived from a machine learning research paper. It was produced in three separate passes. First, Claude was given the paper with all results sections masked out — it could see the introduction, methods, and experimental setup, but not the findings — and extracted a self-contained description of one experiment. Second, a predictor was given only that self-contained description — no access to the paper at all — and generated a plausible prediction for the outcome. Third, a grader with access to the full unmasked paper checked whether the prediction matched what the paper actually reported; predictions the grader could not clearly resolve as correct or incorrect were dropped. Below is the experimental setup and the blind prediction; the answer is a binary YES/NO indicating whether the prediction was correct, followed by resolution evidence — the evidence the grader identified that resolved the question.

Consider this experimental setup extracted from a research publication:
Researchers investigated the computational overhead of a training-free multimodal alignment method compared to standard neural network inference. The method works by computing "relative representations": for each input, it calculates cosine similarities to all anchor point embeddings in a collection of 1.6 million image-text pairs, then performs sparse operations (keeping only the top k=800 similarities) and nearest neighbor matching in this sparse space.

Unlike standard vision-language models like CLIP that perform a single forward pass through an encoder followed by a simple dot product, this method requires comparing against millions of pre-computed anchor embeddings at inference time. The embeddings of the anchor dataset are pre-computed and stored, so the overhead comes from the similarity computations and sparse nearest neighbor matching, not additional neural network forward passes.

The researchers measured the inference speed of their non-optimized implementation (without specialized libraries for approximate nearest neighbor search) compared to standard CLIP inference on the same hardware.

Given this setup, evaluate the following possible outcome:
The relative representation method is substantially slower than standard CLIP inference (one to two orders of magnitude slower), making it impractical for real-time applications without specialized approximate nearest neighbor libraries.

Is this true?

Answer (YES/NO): NO